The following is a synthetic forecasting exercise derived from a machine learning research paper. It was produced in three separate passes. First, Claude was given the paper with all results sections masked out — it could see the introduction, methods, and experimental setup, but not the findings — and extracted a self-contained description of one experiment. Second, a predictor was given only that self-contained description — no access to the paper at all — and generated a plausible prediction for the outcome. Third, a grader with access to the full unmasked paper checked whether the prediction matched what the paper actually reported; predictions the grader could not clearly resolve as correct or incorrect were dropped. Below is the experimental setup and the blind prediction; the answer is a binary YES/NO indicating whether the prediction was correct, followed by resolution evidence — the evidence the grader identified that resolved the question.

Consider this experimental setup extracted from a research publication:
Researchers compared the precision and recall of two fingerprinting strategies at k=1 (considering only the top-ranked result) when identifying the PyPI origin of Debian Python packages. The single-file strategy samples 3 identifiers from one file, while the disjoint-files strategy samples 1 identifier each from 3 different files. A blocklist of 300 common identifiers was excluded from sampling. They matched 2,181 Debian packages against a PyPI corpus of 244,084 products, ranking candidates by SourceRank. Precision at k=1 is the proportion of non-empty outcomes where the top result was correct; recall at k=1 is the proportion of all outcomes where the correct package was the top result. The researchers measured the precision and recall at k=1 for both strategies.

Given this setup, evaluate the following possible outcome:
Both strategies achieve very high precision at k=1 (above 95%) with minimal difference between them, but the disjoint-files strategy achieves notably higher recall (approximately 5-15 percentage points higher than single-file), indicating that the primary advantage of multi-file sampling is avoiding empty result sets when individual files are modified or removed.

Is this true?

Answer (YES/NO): NO